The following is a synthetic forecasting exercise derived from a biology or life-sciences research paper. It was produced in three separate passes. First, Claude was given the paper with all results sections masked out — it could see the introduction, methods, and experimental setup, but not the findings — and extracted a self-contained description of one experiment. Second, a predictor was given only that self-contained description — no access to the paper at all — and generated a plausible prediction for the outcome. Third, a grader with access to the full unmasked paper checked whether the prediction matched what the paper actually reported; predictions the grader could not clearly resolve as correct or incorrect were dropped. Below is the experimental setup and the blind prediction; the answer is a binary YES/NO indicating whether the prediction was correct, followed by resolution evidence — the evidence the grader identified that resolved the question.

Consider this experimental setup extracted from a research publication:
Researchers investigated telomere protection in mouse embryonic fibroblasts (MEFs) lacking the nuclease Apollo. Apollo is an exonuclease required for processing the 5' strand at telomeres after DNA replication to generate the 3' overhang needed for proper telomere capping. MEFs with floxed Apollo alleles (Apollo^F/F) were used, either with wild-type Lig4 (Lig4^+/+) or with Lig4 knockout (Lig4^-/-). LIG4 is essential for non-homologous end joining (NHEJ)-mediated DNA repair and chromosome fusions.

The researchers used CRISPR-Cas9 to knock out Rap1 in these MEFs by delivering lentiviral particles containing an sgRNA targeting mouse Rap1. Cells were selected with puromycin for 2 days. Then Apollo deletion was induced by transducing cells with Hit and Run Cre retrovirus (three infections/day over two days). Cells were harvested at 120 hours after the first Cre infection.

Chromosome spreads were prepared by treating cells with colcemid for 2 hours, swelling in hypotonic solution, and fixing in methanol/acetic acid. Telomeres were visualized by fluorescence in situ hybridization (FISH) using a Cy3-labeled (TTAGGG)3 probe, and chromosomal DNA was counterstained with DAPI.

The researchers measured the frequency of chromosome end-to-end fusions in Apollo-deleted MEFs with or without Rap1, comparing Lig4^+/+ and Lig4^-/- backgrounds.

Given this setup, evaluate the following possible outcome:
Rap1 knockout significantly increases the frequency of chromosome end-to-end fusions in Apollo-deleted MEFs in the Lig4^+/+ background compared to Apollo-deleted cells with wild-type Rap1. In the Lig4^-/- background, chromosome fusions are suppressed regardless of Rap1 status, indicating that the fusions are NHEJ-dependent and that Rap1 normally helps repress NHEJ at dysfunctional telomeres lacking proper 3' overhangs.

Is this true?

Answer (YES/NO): YES